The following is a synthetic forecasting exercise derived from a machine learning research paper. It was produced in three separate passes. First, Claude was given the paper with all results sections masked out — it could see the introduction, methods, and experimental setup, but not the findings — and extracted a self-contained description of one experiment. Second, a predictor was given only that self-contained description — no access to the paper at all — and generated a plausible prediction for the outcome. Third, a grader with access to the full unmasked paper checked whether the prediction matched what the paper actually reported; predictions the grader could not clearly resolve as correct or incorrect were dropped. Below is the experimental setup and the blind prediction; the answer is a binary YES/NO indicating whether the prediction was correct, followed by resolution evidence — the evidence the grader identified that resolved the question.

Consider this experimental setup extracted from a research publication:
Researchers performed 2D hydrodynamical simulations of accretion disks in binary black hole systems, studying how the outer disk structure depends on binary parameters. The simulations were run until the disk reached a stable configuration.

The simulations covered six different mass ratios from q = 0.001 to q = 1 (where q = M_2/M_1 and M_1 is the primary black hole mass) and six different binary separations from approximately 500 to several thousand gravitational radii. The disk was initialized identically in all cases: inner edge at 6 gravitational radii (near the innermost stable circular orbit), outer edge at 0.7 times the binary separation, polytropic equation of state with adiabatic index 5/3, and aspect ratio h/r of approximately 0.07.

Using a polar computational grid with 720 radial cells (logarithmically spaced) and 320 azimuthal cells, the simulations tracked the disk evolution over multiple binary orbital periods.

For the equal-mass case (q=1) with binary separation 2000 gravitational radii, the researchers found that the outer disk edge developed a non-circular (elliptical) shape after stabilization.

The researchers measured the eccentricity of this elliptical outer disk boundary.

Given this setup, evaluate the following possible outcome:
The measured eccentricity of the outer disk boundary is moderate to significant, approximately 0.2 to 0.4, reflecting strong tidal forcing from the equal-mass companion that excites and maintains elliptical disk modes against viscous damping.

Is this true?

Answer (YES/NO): NO